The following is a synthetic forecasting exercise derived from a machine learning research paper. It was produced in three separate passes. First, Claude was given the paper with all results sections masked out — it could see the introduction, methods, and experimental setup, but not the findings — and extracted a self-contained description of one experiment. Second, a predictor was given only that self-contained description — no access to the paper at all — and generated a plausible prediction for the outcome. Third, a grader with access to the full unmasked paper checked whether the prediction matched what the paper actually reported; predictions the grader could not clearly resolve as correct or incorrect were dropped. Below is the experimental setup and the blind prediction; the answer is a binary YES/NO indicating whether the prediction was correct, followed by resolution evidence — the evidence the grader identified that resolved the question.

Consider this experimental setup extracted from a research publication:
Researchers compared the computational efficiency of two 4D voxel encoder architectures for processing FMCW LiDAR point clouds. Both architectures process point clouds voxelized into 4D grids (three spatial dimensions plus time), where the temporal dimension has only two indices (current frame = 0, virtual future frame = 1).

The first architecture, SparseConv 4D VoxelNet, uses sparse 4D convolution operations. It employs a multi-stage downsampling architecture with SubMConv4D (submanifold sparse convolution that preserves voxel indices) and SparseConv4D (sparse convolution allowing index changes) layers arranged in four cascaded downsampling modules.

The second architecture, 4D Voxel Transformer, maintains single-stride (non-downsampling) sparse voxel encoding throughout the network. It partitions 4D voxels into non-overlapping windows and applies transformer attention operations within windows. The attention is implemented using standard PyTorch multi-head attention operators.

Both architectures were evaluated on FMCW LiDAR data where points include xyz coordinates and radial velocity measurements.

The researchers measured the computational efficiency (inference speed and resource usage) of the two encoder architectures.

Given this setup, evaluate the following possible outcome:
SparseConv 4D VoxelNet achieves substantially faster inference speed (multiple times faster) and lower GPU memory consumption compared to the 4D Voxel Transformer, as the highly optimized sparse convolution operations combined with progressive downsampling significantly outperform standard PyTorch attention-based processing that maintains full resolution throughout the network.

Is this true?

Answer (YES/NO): NO